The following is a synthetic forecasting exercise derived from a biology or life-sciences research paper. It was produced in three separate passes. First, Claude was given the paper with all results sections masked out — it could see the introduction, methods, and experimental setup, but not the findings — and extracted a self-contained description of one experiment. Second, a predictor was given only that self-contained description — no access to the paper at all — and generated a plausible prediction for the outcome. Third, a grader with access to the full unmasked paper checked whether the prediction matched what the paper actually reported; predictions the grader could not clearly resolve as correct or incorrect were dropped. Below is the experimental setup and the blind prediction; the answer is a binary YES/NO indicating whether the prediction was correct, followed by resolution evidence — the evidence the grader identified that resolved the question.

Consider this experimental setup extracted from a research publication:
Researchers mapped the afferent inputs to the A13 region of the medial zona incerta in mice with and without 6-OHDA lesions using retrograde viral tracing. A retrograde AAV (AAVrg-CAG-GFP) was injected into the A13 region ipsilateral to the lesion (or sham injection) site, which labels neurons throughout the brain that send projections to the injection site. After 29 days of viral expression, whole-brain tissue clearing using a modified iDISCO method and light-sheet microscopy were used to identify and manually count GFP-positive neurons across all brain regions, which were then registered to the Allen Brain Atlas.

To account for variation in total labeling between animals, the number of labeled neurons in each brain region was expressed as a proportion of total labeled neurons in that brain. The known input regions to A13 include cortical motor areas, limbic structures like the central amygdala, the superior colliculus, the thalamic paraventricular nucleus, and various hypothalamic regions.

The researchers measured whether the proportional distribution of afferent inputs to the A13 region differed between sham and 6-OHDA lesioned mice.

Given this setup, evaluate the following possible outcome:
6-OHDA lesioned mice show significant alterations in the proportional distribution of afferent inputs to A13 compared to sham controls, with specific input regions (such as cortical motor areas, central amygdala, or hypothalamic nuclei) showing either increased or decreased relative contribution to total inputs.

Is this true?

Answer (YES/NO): YES